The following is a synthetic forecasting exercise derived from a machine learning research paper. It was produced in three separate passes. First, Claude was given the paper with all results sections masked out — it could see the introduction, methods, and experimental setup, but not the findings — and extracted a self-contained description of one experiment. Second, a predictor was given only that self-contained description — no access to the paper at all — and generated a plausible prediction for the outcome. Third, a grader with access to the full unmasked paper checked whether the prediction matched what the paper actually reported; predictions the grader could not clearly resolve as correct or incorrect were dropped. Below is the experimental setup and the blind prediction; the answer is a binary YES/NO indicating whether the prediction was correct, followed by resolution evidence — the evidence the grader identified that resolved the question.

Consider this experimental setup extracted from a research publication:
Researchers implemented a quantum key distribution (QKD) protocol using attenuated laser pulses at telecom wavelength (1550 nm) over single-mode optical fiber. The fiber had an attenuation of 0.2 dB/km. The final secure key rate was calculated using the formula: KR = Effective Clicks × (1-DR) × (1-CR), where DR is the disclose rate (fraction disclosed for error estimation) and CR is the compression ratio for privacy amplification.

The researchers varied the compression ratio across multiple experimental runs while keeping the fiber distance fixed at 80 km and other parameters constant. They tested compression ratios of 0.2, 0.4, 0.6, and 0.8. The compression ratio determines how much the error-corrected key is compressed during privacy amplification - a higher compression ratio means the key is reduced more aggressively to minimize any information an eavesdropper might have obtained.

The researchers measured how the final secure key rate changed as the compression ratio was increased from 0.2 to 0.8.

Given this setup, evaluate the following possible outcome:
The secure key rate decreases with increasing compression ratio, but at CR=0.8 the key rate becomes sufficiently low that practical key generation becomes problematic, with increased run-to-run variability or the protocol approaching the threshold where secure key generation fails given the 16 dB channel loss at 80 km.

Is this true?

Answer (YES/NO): NO